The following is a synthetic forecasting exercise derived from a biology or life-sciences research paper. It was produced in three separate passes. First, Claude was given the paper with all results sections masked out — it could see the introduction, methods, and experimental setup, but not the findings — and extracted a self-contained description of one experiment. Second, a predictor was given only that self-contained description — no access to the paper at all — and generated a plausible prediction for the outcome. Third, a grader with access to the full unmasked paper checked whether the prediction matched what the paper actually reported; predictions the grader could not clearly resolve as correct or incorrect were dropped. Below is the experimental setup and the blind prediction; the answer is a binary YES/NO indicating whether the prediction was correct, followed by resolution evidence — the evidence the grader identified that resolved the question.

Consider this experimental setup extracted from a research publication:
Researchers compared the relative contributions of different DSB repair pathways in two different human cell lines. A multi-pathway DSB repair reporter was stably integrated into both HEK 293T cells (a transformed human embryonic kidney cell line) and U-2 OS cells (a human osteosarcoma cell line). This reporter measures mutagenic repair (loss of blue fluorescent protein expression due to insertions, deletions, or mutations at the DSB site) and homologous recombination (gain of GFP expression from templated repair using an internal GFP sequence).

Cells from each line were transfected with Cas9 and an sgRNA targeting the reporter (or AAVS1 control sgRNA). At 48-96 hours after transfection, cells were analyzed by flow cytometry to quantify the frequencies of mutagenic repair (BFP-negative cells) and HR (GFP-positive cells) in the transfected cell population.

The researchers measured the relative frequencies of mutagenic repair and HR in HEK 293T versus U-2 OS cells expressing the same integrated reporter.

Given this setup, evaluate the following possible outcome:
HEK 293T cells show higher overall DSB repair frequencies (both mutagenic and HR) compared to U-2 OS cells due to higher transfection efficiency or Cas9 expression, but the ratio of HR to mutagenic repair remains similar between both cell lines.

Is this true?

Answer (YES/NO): NO